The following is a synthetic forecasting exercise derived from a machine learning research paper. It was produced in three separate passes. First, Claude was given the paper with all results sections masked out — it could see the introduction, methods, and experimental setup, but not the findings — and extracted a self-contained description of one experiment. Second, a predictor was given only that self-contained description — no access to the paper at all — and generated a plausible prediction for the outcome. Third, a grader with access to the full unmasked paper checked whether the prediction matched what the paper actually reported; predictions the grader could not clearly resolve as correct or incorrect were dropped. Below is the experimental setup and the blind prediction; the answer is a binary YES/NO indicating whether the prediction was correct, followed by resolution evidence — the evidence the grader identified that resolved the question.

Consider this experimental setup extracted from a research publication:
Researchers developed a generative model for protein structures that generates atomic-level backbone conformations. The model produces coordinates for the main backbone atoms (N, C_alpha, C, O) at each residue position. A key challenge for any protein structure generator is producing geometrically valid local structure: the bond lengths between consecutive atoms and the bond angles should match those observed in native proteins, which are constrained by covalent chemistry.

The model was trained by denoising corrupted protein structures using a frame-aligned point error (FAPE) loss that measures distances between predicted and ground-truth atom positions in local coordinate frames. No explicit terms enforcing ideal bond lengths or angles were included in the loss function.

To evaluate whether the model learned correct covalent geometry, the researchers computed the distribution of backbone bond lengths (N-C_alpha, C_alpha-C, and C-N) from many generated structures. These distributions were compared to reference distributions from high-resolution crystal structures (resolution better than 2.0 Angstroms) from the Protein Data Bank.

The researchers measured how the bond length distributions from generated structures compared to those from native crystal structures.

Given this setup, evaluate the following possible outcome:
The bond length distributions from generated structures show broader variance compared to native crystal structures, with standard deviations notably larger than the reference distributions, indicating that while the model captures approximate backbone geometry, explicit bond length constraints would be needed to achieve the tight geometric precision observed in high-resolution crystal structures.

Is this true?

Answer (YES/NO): NO